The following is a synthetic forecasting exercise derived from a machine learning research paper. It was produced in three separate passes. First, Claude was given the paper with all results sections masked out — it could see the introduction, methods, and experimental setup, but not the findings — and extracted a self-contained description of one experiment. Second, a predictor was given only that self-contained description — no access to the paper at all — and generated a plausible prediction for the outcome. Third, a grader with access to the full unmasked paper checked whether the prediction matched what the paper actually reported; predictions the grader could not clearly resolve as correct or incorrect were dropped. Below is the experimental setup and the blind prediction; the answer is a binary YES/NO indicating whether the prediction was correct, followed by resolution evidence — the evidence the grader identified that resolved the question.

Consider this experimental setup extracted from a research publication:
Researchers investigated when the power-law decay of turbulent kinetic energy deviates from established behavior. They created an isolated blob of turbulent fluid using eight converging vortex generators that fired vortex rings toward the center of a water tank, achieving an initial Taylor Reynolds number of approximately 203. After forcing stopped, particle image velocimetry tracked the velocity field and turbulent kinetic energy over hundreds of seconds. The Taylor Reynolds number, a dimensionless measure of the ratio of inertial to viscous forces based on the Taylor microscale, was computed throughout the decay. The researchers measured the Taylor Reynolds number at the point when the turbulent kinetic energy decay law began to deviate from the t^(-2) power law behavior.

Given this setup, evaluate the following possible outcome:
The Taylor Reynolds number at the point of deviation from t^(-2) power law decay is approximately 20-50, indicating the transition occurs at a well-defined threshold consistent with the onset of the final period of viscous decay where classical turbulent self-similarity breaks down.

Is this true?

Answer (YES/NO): NO